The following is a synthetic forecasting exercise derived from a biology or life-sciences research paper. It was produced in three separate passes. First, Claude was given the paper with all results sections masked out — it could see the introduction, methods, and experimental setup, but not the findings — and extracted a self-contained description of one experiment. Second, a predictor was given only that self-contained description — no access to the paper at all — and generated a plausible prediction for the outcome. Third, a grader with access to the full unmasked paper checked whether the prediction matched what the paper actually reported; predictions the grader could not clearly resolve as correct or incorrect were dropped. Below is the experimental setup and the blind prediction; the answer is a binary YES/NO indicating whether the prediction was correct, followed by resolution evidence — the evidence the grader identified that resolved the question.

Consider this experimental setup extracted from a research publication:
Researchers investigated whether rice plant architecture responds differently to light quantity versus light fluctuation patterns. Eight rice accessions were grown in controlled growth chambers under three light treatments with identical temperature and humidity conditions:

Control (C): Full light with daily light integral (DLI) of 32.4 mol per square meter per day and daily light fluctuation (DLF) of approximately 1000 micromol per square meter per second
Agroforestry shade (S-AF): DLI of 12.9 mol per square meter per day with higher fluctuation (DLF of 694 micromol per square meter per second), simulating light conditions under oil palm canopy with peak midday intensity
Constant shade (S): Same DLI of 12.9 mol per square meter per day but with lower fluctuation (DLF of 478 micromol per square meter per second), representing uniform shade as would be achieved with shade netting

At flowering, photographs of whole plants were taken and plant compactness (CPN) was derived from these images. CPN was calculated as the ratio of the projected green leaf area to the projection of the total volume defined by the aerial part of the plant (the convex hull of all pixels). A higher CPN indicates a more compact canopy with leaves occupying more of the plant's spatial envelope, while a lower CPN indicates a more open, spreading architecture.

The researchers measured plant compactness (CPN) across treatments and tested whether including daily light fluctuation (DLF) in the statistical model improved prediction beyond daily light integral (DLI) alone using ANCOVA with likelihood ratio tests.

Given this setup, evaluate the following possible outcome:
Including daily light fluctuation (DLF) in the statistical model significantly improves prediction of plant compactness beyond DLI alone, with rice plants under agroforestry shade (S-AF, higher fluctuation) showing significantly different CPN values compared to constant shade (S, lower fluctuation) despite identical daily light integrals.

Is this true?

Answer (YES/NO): NO